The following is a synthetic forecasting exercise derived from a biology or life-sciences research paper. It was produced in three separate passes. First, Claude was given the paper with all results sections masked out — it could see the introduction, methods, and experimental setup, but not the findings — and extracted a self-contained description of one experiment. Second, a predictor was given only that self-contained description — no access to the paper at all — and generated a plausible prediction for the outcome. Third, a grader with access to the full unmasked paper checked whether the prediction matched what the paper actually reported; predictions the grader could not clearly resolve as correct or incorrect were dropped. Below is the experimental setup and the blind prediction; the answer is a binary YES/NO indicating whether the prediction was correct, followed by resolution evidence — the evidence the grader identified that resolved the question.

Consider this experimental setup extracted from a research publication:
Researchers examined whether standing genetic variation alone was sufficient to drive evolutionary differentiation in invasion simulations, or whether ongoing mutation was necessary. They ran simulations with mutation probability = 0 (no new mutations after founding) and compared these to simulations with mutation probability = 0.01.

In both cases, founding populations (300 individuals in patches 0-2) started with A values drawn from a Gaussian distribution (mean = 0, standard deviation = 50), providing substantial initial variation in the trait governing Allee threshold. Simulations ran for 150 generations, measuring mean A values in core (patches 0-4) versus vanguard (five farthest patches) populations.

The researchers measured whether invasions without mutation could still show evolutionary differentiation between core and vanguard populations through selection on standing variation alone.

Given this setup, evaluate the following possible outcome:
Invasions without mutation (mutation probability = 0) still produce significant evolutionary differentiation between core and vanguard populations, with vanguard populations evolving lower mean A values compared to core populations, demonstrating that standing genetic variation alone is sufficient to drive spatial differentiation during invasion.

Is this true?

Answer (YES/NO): YES